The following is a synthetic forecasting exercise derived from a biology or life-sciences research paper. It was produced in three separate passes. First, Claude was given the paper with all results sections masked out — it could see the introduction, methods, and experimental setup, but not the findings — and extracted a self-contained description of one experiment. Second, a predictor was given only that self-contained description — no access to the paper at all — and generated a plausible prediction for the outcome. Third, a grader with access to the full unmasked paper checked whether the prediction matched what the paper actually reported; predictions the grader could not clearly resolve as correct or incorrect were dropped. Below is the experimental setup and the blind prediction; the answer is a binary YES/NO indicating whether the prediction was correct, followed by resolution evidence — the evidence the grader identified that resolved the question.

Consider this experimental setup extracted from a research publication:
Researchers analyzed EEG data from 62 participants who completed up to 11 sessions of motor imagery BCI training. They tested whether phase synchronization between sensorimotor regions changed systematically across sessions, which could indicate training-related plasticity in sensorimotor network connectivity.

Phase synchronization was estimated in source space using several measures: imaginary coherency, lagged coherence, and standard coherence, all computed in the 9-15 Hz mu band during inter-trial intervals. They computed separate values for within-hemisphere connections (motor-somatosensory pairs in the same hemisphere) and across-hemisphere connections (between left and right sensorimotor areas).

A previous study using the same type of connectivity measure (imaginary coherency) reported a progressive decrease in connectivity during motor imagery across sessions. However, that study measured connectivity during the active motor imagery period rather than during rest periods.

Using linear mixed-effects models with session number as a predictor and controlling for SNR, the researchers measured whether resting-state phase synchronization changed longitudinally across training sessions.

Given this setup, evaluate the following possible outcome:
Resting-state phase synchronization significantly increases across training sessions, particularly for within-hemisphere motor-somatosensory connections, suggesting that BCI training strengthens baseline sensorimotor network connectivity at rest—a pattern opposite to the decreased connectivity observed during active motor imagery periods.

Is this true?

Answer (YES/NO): NO